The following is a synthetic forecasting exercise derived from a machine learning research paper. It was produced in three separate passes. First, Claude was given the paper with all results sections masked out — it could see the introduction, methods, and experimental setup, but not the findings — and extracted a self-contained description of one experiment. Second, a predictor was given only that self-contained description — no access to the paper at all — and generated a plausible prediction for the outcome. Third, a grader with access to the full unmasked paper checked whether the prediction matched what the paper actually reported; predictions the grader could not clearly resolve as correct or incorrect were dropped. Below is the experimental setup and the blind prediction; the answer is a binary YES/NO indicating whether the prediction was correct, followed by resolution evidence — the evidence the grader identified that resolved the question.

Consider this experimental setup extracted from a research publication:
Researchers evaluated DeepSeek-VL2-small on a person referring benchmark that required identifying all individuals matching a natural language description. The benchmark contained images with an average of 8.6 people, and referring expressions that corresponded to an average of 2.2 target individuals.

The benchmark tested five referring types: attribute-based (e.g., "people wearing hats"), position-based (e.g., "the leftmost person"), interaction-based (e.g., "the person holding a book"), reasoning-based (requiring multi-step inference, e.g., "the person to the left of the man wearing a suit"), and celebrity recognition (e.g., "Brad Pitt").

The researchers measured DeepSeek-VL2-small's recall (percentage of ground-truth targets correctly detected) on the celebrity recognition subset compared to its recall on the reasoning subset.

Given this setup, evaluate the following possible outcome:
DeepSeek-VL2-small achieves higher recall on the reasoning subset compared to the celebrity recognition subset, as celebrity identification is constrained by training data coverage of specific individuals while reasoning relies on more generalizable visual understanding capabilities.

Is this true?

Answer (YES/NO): NO